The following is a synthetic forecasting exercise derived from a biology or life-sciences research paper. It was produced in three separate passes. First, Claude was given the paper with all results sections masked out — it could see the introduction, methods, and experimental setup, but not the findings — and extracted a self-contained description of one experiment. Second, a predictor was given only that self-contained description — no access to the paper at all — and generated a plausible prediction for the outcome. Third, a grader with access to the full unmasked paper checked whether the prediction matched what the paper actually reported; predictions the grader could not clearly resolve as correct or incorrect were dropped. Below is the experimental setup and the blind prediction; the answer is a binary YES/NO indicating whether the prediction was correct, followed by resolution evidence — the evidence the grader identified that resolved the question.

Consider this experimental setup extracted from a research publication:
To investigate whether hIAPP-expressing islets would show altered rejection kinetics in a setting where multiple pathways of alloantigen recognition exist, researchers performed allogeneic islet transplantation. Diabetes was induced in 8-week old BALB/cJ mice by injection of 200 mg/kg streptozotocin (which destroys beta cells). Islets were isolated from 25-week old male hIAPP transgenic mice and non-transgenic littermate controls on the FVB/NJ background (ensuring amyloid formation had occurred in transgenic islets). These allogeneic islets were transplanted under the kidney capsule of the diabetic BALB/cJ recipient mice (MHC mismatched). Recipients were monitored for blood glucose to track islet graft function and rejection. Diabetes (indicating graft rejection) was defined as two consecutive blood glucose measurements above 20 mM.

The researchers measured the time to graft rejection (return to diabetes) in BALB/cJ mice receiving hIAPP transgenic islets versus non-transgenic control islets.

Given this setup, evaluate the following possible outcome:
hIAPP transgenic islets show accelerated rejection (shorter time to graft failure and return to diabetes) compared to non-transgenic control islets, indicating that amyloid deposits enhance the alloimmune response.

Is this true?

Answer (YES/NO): YES